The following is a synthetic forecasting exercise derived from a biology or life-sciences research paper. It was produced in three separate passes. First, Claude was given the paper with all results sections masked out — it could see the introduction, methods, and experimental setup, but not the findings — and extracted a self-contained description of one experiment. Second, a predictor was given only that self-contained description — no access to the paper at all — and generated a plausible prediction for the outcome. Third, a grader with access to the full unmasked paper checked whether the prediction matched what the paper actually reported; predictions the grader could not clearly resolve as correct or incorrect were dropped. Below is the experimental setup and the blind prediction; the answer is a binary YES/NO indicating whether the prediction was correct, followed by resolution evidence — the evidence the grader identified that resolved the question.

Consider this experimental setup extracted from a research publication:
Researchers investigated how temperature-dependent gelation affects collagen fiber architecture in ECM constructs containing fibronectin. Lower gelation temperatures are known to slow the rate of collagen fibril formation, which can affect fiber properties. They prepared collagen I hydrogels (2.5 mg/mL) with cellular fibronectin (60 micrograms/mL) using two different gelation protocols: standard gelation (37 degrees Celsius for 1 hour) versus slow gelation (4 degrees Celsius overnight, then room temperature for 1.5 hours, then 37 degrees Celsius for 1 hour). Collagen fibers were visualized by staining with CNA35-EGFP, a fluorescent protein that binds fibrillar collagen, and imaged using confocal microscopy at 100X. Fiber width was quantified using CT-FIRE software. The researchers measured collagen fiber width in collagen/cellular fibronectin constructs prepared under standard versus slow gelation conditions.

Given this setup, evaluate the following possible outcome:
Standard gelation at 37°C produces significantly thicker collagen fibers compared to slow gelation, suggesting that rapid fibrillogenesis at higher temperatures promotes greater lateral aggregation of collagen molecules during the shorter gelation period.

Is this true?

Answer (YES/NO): NO